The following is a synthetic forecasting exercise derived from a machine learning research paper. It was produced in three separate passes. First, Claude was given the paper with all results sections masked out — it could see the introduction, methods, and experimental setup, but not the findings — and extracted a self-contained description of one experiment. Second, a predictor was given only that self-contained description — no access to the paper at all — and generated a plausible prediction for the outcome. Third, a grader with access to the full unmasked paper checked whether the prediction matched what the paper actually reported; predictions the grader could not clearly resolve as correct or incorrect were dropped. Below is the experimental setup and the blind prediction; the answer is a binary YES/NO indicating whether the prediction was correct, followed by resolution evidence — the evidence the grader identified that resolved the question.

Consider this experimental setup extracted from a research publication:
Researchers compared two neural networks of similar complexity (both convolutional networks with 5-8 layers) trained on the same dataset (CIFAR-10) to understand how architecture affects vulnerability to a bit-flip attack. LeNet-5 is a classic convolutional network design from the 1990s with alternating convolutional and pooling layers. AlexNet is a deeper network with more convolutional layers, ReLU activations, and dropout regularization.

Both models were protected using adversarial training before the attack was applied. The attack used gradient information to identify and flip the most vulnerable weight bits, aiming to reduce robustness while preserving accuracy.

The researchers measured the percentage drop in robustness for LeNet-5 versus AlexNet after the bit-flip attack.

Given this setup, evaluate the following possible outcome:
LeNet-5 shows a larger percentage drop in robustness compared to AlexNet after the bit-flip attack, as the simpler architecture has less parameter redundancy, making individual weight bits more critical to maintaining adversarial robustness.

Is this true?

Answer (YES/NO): NO